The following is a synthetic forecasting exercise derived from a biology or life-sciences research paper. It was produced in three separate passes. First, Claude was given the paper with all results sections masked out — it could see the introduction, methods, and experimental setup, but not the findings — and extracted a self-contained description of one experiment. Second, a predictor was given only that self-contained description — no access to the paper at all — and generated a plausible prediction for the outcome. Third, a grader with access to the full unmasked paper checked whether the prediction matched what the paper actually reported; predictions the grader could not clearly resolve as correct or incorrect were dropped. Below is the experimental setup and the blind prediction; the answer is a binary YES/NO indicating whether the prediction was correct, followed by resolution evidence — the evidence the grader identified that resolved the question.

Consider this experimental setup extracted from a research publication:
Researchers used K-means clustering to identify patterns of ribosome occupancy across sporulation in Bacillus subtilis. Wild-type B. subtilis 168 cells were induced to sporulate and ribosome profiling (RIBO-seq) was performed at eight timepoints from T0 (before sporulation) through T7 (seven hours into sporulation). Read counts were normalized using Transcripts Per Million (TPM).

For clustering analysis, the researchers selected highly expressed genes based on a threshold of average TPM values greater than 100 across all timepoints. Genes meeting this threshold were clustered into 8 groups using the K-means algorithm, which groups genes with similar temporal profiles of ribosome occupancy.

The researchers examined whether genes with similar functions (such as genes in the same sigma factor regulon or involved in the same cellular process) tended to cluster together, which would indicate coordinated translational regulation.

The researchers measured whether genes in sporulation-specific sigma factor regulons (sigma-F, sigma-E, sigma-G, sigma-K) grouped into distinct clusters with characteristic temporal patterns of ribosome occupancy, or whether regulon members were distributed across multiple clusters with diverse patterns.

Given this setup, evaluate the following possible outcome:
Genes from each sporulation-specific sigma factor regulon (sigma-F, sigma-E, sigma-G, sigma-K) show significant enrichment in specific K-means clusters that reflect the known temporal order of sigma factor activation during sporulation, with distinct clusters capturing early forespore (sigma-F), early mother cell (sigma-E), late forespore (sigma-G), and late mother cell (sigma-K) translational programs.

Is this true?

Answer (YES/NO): NO